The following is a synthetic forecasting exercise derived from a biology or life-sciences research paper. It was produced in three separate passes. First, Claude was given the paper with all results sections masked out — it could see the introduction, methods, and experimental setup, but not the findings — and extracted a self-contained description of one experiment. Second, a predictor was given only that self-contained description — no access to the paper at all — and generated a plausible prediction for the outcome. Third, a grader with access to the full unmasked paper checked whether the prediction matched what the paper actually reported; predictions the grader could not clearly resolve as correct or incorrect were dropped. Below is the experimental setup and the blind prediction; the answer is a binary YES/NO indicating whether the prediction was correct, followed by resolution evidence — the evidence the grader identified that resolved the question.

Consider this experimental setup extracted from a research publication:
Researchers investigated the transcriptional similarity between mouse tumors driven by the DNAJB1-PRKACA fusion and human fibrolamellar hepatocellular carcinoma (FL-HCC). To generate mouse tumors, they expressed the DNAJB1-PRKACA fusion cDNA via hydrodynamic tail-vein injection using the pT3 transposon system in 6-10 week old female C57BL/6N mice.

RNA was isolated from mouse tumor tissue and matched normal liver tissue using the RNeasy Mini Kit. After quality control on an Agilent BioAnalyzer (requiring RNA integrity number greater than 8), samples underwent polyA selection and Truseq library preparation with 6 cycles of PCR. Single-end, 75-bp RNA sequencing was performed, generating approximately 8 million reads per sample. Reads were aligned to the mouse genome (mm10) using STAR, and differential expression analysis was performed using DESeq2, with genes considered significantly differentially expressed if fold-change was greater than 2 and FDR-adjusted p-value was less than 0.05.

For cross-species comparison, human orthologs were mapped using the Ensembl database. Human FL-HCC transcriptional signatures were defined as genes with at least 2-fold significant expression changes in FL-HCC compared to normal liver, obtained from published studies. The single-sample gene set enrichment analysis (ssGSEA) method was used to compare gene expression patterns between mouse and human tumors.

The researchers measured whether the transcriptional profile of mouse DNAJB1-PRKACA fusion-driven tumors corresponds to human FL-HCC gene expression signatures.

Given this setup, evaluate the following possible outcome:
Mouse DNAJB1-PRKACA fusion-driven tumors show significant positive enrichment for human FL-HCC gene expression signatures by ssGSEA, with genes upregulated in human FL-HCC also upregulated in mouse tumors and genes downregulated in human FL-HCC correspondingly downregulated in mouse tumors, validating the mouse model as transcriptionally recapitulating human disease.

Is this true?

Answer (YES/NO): YES